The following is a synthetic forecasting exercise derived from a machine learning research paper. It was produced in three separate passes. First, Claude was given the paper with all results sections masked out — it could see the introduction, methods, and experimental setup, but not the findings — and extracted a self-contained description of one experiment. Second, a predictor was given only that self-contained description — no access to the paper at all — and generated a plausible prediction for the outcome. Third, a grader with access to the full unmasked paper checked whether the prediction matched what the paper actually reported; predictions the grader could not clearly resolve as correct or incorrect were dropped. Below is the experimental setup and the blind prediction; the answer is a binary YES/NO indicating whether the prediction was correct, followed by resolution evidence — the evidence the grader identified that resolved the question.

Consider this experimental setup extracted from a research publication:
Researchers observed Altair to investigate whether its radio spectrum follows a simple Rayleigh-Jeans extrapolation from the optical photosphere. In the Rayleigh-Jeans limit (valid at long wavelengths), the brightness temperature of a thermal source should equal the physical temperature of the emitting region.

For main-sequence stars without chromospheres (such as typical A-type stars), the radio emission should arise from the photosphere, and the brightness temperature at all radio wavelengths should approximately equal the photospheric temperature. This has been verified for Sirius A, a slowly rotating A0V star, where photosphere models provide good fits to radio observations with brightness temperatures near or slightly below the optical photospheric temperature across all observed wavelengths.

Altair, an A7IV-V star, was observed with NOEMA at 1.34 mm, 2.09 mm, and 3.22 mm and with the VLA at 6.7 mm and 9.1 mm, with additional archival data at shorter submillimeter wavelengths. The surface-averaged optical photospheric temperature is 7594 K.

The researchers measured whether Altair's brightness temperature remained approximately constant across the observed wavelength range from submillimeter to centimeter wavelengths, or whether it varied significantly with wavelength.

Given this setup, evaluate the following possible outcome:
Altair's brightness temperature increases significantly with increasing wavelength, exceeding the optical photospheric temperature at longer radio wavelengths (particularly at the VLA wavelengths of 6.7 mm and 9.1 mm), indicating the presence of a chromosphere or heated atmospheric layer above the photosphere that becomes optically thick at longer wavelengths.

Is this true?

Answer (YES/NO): NO